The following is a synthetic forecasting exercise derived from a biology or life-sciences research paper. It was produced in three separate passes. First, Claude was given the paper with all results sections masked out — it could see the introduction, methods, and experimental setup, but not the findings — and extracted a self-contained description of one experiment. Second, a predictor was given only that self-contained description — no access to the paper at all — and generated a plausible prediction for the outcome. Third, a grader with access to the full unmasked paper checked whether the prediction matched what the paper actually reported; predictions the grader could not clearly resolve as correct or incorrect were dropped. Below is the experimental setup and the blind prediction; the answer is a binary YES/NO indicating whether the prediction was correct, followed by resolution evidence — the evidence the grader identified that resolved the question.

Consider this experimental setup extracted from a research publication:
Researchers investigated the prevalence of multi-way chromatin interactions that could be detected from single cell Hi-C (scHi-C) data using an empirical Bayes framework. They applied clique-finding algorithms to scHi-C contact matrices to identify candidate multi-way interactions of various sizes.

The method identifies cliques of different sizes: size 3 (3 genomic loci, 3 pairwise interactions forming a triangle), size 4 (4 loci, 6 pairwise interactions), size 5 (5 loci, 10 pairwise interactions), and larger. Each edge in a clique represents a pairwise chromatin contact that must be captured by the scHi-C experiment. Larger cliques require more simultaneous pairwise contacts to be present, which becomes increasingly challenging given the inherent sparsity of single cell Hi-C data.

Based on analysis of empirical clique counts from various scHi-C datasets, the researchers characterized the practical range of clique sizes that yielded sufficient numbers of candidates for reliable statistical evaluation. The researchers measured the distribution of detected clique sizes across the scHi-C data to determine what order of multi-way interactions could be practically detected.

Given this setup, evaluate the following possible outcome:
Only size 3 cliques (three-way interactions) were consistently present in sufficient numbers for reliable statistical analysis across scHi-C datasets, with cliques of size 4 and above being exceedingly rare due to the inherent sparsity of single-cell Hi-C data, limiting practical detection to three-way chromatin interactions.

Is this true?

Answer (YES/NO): NO